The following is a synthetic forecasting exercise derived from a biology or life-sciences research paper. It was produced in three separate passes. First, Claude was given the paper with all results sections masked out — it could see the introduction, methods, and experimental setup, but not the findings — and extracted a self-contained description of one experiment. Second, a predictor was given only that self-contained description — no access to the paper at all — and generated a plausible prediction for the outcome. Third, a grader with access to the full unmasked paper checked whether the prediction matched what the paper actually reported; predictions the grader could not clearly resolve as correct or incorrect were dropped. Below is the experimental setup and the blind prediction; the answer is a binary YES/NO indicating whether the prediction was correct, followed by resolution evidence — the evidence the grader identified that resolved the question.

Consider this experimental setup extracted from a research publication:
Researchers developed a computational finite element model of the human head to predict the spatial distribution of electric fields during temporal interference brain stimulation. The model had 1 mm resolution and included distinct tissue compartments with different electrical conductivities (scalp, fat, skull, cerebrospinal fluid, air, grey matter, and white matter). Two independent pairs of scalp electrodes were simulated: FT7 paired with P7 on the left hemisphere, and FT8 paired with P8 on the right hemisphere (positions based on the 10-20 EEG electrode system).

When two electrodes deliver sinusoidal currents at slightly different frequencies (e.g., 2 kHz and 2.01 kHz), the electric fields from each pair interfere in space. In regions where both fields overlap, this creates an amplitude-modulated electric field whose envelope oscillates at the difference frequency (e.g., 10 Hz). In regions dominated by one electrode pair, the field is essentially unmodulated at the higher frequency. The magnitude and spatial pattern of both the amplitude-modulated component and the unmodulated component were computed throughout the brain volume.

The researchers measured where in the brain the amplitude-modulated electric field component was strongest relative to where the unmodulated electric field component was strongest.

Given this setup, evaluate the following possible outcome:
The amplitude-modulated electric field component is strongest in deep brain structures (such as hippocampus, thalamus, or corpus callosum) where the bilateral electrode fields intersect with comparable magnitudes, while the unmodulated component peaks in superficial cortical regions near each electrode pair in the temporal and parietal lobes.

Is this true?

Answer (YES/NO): YES